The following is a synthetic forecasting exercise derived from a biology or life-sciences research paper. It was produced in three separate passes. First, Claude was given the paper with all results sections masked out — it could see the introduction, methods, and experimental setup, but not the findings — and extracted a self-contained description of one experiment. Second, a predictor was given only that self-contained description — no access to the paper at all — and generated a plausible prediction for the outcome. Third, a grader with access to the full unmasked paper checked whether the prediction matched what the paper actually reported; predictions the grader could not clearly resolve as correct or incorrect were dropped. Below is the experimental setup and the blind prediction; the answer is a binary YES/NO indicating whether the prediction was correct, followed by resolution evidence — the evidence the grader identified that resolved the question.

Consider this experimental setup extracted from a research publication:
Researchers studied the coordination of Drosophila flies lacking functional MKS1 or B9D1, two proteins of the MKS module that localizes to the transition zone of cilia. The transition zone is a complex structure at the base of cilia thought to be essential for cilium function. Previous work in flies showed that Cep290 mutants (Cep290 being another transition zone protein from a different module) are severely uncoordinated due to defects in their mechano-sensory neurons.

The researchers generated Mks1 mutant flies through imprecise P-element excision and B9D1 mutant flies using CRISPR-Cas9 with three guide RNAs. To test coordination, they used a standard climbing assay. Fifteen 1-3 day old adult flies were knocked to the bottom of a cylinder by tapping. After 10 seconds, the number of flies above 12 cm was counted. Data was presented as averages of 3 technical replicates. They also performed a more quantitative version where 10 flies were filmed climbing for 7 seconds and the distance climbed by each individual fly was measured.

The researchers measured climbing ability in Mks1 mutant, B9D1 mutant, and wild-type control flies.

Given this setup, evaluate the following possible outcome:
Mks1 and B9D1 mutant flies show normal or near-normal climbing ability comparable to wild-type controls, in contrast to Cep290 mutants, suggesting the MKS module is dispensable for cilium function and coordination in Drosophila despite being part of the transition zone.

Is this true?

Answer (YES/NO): YES